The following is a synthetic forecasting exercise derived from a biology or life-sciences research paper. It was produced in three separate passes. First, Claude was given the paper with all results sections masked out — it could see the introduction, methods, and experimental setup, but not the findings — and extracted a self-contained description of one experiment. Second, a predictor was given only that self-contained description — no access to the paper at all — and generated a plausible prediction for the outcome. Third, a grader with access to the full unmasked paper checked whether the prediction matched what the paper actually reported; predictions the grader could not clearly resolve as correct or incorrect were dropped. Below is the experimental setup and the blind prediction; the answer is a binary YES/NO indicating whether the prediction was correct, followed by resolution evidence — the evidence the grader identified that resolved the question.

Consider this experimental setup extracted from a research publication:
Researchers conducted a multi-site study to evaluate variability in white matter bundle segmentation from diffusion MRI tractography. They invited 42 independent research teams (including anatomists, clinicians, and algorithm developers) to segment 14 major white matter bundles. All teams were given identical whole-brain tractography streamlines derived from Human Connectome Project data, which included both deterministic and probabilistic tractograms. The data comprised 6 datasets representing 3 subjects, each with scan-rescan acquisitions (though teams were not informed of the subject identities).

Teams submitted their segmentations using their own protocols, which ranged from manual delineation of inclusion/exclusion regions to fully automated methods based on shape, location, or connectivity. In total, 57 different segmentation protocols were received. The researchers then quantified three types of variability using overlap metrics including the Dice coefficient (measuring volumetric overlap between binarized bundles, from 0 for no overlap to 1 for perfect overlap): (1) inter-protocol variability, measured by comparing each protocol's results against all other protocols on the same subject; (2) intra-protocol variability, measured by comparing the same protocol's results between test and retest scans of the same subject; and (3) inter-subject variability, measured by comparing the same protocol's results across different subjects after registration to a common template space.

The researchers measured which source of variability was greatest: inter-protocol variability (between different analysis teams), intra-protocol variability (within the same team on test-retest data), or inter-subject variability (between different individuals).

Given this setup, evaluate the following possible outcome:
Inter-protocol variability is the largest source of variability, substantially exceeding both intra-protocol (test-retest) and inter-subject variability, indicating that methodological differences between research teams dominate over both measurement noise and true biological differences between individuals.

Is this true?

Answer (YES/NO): NO